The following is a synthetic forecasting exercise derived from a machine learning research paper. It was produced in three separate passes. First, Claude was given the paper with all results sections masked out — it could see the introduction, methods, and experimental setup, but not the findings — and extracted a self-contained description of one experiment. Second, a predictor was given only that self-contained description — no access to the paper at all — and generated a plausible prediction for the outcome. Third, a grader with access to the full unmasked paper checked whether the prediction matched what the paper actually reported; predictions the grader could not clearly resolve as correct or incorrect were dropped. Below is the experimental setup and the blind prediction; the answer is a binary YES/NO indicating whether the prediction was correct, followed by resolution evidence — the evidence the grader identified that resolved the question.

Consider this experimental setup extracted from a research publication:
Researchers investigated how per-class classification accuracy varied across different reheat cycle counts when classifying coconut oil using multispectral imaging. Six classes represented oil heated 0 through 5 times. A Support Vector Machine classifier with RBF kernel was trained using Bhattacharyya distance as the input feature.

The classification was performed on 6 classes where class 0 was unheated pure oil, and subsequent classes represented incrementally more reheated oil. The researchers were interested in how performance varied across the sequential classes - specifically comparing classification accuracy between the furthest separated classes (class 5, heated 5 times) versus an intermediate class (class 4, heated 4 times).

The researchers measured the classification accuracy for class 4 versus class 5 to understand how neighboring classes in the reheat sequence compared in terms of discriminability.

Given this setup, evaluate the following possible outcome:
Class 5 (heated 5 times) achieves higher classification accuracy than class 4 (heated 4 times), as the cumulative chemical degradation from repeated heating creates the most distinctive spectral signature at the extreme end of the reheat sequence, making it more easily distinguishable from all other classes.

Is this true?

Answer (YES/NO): YES